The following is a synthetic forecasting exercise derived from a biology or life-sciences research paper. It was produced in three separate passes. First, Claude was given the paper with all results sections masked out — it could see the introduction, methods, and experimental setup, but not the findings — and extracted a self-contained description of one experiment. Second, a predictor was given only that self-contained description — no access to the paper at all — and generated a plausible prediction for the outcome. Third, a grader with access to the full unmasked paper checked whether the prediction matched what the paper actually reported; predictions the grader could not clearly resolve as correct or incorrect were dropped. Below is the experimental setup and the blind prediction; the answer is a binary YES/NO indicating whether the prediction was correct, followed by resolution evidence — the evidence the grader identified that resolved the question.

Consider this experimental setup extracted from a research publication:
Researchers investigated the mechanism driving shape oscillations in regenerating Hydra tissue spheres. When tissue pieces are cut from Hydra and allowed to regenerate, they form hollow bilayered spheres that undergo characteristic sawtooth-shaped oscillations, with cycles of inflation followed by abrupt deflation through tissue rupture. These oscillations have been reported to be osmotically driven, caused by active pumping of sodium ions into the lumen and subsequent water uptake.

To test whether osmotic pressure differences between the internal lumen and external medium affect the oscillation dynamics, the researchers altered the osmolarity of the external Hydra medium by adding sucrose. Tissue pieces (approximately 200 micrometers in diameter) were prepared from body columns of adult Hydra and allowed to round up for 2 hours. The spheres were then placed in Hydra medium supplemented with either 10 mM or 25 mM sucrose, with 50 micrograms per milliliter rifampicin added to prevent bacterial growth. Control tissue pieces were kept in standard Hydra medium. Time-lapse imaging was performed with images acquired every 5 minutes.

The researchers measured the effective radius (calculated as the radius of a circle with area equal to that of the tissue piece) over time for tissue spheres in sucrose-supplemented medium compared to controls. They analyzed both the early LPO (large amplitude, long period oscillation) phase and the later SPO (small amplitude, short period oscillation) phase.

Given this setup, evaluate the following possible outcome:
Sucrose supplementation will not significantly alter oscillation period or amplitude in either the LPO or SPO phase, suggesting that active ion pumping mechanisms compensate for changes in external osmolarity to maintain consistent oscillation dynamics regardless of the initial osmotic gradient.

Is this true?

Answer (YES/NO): NO